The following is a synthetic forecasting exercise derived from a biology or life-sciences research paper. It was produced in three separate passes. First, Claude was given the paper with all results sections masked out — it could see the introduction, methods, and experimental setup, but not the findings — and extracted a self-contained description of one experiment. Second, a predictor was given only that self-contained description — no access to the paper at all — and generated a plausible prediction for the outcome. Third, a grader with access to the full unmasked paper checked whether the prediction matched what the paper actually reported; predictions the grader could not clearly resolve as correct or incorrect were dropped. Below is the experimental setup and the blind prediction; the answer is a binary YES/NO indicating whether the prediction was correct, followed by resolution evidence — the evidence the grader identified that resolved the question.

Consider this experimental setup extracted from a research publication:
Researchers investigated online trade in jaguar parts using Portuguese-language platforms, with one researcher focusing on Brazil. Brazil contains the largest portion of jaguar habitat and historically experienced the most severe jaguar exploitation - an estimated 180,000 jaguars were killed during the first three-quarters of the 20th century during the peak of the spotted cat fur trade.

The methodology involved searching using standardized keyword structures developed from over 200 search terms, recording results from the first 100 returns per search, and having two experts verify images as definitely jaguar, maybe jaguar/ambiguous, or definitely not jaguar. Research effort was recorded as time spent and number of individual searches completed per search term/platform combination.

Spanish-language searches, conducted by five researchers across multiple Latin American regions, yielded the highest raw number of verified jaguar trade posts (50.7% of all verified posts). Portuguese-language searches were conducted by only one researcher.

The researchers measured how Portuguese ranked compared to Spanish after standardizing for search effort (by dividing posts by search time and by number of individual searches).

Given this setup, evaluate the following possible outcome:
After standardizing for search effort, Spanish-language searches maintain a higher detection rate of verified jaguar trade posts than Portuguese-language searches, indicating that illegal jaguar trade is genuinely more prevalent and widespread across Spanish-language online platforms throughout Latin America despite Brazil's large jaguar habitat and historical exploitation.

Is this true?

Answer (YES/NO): NO